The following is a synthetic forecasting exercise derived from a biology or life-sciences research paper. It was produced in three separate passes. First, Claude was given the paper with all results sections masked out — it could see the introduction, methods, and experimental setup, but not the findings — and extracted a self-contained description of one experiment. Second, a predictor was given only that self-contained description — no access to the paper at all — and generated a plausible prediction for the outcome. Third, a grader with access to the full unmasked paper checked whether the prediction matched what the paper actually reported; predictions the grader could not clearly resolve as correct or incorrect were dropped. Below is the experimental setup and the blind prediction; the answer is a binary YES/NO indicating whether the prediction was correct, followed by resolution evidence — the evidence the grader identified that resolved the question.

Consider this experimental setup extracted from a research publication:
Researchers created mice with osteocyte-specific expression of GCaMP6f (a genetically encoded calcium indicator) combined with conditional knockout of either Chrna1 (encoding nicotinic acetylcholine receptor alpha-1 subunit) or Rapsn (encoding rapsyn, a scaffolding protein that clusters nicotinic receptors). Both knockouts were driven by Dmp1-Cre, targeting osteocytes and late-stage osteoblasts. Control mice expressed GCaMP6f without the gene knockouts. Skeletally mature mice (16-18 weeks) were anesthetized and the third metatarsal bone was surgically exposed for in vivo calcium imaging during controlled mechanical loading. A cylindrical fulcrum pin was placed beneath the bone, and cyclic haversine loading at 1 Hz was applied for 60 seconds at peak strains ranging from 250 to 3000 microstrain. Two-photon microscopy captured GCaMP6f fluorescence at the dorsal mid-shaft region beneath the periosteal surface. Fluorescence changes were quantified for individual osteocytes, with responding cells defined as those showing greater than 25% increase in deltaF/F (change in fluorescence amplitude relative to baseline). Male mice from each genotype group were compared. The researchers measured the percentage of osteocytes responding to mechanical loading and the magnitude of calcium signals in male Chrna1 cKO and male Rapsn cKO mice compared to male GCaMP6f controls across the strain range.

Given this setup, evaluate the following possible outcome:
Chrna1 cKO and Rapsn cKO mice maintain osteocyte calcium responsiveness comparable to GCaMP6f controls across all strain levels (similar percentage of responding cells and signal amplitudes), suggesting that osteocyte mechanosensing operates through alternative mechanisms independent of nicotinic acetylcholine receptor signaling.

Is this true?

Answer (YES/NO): NO